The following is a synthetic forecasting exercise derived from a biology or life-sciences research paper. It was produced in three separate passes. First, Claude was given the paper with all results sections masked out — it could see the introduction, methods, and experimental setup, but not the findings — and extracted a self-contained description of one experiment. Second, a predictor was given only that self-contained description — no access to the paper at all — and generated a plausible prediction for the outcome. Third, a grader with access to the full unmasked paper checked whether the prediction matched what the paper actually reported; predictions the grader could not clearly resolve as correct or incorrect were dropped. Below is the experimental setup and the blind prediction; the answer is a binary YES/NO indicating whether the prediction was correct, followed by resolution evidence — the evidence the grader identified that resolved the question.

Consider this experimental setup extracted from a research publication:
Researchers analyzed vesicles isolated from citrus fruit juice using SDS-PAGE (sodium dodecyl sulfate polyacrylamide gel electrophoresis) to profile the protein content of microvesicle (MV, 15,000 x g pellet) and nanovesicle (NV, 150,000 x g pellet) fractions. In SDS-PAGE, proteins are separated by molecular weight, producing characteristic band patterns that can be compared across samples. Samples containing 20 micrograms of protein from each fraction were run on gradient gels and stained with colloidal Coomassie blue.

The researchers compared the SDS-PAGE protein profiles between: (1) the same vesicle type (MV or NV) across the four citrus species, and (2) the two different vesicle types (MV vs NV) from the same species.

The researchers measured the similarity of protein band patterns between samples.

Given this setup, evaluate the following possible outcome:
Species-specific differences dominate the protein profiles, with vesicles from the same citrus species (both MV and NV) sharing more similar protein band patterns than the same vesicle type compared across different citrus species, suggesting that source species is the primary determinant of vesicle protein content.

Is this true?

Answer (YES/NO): NO